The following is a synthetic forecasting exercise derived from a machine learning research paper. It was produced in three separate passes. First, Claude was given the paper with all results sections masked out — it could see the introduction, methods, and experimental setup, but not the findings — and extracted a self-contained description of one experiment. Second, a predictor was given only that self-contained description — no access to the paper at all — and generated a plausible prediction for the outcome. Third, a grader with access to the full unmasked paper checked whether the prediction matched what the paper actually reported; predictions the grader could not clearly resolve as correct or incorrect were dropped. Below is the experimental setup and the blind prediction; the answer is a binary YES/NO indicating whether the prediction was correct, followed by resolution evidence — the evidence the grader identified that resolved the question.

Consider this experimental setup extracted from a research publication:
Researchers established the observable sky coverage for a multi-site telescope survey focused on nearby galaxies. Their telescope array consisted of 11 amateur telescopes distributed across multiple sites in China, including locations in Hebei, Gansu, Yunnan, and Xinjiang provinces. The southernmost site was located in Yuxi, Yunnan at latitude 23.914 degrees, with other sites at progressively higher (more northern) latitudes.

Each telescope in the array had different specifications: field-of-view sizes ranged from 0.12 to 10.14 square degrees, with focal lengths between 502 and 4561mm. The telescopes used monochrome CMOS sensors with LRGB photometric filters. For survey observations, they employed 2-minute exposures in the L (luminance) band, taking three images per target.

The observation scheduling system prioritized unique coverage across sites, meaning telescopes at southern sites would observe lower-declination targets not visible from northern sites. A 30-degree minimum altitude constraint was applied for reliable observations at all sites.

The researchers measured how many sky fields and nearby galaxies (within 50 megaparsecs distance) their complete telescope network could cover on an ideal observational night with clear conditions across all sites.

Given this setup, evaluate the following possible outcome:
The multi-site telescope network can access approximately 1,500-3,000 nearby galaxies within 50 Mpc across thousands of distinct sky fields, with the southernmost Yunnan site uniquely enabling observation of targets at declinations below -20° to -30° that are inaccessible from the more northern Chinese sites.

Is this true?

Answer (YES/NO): NO